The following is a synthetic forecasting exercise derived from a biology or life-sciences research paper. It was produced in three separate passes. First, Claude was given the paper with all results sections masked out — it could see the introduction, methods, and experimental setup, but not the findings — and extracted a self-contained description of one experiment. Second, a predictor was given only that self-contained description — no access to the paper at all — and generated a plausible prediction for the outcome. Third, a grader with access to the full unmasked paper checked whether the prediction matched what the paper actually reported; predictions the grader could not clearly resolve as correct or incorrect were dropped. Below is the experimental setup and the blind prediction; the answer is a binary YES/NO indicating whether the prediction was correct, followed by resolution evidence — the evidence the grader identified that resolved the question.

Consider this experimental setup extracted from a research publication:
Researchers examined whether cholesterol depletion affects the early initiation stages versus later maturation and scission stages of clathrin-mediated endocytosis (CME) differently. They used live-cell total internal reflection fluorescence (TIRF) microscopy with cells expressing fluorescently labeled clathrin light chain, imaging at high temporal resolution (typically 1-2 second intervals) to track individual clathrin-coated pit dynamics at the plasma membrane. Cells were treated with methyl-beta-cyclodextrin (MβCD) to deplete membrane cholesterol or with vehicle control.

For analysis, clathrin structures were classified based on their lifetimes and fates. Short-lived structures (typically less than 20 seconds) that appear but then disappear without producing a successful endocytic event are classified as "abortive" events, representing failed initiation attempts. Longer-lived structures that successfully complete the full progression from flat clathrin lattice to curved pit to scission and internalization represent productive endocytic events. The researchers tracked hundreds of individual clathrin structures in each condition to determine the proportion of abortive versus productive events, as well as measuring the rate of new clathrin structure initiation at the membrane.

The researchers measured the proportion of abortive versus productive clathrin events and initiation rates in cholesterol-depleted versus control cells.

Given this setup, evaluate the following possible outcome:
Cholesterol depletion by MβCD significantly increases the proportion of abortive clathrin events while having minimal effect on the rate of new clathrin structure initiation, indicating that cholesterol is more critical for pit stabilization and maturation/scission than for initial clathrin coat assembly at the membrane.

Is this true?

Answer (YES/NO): NO